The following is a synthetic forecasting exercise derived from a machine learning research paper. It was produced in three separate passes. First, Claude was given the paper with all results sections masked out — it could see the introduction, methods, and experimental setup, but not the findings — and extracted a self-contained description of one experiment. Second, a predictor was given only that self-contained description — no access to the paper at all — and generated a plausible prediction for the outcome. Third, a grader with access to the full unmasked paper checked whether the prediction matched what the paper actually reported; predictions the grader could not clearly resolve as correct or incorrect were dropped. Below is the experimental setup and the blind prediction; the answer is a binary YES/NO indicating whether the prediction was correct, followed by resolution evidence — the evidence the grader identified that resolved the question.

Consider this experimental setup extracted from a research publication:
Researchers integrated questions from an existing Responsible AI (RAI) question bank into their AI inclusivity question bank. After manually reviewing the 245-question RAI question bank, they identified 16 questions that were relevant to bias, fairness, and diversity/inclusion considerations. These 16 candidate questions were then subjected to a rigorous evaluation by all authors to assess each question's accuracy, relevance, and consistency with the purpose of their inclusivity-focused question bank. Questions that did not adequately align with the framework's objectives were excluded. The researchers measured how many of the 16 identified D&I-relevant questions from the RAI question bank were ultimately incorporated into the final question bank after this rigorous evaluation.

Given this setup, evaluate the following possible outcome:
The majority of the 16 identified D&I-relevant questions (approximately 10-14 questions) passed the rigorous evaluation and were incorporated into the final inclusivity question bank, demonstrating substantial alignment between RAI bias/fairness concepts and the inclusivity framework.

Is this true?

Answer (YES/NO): NO